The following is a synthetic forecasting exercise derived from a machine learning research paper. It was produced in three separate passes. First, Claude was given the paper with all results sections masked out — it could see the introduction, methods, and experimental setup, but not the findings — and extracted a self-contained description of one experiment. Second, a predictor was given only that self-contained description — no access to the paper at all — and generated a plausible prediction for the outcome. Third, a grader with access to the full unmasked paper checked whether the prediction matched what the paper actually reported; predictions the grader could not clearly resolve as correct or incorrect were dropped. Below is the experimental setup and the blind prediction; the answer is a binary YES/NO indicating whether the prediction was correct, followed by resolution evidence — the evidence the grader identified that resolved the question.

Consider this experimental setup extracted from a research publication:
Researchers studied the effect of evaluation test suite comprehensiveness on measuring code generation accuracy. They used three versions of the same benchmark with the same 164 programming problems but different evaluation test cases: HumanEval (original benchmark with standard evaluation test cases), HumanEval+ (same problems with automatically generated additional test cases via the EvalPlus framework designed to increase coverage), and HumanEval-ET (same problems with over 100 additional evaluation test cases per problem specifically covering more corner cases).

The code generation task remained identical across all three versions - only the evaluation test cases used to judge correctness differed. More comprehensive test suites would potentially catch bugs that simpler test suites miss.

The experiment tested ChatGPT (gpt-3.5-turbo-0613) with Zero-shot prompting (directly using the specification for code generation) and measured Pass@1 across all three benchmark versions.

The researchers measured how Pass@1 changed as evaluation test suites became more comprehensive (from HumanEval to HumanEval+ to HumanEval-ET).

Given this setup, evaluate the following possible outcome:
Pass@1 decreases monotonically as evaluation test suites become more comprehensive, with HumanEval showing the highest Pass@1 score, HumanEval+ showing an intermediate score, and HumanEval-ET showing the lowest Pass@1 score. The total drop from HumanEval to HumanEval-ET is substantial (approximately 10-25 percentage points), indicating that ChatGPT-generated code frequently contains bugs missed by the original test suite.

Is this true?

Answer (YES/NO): NO